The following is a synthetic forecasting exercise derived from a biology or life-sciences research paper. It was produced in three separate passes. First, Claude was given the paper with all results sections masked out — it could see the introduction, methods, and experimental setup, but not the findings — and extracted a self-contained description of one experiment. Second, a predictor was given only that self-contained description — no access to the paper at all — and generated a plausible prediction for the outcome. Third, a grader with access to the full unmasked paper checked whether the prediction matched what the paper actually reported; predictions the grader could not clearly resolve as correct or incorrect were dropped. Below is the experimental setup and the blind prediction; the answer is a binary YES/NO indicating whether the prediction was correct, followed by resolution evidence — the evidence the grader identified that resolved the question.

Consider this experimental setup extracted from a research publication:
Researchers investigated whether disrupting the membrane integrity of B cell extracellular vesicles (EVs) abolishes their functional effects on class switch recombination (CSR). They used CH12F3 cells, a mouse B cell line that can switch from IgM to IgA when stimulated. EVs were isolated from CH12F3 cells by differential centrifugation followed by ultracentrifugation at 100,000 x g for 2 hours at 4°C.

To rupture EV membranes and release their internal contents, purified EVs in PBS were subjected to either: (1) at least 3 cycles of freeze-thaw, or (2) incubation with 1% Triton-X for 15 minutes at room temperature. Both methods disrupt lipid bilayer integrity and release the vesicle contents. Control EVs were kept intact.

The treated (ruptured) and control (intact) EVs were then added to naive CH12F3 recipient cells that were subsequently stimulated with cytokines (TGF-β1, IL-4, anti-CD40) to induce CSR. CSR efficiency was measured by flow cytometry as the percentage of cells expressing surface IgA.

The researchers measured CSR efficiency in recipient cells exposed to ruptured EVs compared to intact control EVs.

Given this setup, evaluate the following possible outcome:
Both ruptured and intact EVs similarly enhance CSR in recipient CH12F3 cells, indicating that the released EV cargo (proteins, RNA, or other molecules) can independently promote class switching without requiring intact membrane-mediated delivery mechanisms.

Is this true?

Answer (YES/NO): NO